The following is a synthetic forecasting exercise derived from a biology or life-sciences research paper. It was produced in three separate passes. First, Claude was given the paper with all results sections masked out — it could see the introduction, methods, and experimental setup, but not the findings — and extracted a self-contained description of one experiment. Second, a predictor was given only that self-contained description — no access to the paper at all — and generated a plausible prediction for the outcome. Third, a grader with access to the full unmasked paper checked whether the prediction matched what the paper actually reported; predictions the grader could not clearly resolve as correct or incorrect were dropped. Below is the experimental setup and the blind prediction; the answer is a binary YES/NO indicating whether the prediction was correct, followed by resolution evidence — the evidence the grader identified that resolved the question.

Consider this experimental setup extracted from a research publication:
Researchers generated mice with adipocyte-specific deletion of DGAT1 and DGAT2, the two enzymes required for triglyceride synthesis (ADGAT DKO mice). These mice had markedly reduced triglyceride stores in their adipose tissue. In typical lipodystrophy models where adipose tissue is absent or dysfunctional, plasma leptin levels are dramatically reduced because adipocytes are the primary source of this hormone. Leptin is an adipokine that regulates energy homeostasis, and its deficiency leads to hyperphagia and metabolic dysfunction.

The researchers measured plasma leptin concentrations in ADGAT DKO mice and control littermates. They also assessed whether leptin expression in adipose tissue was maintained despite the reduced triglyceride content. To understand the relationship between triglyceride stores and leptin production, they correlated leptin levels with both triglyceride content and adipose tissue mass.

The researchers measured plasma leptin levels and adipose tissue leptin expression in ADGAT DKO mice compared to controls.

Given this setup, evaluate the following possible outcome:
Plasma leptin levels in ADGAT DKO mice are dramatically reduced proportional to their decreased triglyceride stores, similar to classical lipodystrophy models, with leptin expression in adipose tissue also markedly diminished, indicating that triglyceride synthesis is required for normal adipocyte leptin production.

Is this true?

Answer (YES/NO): NO